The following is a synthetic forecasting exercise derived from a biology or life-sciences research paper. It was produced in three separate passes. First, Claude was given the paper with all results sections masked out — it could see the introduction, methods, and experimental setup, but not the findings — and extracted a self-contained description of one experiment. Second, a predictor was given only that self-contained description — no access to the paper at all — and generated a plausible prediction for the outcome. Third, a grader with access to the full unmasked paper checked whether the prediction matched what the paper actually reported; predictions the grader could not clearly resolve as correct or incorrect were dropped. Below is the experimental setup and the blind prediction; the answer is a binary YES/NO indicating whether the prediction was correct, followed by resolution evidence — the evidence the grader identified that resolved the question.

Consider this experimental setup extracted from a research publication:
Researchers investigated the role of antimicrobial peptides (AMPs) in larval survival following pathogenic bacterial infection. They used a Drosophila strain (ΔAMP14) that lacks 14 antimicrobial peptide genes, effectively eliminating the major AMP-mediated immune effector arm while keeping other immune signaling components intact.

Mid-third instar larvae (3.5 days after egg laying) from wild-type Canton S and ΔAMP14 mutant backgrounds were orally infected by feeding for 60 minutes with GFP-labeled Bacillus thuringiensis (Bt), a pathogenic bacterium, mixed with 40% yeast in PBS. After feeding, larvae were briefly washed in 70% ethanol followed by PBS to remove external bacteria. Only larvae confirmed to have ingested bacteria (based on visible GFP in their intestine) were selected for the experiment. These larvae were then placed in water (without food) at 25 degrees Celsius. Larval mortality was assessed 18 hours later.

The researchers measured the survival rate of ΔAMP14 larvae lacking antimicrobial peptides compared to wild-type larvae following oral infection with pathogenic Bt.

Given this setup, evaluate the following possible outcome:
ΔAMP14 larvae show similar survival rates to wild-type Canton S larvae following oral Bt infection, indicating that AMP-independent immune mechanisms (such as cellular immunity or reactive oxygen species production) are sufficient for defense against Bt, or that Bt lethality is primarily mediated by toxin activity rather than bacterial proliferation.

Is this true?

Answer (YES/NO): NO